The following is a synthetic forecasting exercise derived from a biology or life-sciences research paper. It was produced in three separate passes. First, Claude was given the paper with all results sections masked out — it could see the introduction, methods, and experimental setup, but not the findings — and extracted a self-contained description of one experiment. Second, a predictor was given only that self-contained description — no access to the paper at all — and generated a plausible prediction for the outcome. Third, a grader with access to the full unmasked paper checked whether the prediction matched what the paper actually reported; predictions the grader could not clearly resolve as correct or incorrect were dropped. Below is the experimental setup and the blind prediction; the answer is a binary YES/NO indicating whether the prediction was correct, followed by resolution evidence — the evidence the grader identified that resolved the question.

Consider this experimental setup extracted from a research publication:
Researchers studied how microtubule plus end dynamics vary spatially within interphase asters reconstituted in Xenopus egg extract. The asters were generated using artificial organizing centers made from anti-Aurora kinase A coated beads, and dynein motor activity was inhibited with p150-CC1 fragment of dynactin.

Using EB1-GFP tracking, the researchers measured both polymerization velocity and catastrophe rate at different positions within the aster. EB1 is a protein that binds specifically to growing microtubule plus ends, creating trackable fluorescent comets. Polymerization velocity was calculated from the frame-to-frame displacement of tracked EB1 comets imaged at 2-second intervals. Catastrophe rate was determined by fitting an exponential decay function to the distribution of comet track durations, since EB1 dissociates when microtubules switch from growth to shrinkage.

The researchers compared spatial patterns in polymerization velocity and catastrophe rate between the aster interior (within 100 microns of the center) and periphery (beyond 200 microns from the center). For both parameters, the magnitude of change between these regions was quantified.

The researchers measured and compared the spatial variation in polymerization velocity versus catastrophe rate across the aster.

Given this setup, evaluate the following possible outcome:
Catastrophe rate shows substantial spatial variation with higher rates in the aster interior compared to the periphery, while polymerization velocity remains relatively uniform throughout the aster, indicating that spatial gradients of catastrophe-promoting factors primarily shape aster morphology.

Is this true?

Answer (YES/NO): NO